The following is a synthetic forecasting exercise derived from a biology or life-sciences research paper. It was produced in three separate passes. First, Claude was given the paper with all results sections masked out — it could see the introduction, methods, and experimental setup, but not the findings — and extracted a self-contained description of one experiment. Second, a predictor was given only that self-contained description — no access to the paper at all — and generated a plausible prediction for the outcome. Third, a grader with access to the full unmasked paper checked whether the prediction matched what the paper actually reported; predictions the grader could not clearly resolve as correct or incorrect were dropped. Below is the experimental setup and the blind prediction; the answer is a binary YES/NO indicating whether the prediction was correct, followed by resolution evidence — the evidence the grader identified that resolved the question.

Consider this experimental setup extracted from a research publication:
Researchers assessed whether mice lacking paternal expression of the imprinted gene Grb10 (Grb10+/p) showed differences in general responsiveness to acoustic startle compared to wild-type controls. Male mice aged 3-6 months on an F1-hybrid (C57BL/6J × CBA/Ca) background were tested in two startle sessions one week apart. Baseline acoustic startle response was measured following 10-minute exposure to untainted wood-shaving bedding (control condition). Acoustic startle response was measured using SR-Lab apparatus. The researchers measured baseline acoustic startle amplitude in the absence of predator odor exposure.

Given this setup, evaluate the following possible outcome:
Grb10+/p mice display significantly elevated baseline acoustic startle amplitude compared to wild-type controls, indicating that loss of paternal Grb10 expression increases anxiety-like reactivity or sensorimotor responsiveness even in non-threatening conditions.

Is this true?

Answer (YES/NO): NO